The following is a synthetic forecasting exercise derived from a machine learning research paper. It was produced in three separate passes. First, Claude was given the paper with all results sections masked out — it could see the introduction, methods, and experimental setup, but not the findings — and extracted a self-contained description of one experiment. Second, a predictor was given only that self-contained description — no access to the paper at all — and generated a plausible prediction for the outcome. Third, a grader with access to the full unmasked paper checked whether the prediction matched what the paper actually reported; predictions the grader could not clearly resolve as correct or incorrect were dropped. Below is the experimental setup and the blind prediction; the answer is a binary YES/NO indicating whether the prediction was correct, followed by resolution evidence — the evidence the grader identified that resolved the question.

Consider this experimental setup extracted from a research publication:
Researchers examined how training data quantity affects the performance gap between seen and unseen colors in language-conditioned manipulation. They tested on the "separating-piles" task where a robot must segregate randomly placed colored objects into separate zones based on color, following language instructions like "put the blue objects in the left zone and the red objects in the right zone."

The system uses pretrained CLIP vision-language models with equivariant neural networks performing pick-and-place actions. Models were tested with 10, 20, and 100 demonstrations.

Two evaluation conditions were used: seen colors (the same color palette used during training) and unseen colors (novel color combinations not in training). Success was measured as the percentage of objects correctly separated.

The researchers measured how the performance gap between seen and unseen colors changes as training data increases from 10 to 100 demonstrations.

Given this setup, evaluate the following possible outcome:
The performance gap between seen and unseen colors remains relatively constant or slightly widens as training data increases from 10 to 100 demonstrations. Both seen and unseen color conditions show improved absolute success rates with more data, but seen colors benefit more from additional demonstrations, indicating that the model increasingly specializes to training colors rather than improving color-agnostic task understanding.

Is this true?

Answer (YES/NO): NO